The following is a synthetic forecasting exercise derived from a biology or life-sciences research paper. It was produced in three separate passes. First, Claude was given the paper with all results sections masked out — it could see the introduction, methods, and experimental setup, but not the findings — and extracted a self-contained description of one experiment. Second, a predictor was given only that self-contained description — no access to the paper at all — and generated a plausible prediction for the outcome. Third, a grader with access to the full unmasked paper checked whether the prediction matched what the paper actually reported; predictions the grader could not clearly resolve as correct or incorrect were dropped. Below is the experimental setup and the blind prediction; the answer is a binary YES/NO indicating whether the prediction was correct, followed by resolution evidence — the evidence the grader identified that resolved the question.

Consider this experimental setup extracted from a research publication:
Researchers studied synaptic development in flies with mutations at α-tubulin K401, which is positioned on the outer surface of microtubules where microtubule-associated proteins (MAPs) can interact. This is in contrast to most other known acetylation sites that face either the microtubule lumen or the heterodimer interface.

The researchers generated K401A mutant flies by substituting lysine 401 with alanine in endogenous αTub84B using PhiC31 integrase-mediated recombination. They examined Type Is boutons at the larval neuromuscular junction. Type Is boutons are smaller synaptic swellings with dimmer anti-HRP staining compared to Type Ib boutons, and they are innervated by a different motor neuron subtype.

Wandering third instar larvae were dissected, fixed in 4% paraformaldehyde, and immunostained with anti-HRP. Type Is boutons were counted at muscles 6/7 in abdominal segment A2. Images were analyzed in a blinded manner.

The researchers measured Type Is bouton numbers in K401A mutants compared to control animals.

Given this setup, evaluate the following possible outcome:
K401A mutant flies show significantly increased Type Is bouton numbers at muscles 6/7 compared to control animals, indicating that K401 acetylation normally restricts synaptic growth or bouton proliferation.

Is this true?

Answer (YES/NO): NO